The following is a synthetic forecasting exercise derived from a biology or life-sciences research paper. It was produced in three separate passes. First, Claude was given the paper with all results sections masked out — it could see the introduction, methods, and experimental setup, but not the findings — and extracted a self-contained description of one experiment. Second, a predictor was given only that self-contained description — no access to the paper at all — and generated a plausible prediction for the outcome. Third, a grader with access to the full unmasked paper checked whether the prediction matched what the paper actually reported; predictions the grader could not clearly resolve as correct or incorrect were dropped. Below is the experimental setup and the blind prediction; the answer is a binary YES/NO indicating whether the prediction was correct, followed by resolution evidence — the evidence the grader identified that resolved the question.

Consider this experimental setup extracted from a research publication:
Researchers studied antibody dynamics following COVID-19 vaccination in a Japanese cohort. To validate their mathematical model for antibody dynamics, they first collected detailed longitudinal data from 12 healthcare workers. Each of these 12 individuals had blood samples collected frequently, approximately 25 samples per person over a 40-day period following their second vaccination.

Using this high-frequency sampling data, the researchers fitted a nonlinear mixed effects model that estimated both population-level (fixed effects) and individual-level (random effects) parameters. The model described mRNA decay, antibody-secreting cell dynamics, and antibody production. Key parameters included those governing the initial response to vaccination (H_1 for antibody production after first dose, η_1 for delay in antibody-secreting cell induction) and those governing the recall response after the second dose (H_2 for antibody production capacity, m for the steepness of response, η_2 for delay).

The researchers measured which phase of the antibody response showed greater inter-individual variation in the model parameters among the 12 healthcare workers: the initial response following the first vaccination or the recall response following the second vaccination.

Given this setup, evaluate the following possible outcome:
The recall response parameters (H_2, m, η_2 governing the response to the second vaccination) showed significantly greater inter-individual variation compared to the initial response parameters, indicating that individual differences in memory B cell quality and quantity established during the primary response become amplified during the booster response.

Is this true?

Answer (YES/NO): NO